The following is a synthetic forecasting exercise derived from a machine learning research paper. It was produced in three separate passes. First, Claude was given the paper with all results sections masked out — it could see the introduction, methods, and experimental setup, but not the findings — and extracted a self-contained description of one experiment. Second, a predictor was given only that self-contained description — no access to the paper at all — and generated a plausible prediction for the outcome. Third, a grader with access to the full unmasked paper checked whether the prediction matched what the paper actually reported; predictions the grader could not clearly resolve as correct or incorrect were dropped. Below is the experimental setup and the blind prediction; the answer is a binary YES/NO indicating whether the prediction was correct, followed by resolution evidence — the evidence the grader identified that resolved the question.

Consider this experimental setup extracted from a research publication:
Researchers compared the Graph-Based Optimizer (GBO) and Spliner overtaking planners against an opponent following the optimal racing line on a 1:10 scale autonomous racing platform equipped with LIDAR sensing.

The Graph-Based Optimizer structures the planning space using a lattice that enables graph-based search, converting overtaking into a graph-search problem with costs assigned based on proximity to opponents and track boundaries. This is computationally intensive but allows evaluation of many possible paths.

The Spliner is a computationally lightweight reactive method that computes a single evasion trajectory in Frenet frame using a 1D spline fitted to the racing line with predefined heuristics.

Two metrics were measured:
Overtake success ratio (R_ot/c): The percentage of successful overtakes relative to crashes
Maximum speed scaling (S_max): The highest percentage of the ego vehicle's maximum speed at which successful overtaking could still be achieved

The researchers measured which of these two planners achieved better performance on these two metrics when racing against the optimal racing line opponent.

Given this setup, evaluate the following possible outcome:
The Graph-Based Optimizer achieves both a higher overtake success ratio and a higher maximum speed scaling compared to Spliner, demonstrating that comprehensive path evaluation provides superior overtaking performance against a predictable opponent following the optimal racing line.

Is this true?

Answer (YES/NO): NO